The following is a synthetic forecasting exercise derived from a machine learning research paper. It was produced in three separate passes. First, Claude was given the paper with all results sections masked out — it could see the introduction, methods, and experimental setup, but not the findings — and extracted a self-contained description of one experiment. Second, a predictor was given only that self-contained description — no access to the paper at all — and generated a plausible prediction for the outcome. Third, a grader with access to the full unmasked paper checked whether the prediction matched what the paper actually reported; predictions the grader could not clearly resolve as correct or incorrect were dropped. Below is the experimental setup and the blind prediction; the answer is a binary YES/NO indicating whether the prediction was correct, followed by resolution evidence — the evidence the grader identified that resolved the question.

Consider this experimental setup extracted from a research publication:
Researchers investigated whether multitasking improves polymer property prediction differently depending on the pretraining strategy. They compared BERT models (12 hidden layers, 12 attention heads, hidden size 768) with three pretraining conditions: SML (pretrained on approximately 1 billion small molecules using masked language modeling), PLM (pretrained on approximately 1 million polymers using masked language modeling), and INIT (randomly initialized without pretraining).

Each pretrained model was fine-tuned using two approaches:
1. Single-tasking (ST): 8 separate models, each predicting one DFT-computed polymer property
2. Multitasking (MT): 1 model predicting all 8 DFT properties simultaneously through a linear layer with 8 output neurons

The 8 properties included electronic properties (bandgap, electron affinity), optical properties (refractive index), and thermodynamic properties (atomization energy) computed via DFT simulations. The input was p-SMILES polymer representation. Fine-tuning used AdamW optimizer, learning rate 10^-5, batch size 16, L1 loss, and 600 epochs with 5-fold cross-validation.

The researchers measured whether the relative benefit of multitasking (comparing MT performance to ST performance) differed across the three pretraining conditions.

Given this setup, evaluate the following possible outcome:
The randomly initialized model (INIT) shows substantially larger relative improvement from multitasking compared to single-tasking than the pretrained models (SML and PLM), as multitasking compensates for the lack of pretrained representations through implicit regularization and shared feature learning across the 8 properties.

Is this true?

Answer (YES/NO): YES